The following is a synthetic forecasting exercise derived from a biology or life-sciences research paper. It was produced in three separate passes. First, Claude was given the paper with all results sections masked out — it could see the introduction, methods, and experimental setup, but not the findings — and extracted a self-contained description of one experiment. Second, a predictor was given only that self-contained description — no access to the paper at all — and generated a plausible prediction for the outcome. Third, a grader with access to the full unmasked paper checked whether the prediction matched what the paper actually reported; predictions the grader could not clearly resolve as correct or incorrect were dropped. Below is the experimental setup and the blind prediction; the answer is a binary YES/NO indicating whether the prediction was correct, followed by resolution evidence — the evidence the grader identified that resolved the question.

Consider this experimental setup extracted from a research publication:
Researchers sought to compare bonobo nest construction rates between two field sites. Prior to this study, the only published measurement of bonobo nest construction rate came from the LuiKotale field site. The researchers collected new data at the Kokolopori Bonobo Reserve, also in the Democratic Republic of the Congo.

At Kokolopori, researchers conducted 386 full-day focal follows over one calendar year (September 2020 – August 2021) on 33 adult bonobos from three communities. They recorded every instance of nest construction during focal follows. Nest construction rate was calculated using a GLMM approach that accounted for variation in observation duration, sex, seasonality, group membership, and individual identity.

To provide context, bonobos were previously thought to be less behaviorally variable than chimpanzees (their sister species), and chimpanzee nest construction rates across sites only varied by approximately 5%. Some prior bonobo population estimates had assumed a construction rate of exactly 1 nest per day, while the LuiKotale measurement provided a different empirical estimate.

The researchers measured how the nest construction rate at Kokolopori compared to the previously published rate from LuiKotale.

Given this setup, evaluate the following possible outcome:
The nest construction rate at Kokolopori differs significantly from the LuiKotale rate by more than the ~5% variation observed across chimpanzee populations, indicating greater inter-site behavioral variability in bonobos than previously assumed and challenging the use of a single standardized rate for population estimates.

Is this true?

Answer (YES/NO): YES